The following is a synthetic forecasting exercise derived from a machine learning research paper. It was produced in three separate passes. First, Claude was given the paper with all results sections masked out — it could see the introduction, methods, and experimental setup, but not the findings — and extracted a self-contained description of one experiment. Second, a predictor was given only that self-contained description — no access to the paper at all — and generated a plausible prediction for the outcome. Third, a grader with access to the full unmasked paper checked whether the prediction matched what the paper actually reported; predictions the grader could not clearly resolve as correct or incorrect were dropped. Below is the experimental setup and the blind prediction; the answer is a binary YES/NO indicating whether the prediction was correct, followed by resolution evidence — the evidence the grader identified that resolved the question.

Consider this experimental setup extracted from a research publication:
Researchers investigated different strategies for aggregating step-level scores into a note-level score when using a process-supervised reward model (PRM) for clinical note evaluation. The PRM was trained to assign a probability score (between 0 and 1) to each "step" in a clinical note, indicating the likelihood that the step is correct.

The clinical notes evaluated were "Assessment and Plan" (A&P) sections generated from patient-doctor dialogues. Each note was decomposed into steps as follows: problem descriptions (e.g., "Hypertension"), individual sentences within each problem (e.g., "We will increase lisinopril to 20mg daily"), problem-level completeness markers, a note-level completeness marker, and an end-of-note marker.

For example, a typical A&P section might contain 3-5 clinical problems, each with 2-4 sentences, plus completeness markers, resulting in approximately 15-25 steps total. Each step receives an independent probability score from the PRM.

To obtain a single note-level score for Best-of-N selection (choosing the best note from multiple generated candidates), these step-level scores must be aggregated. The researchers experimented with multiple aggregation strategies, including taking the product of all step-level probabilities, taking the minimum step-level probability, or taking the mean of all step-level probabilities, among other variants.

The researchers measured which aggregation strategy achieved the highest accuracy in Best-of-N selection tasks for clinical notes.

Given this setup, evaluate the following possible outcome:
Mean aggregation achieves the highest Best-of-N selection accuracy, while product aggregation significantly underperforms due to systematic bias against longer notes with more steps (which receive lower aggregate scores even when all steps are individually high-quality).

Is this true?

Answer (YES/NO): NO